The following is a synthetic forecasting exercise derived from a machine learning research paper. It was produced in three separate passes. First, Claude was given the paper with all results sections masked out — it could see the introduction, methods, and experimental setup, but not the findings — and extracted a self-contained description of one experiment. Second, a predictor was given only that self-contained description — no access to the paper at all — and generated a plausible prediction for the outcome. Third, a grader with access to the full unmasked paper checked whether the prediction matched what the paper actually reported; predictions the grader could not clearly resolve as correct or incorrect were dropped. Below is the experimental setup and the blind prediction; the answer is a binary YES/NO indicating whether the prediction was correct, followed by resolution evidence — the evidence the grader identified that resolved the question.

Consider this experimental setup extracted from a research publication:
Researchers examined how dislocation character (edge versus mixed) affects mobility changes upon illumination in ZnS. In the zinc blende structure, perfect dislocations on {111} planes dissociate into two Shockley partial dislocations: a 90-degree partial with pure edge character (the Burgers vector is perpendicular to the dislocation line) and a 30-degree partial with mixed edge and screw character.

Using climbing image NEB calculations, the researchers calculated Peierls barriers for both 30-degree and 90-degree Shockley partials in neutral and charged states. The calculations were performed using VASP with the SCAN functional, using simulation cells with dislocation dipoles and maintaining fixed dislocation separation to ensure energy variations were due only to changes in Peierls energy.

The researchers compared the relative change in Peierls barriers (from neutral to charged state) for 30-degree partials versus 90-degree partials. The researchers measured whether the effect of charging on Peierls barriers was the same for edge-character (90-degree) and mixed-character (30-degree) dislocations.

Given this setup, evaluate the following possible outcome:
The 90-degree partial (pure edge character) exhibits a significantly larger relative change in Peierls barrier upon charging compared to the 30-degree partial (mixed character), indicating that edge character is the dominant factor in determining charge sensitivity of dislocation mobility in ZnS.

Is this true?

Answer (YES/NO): NO